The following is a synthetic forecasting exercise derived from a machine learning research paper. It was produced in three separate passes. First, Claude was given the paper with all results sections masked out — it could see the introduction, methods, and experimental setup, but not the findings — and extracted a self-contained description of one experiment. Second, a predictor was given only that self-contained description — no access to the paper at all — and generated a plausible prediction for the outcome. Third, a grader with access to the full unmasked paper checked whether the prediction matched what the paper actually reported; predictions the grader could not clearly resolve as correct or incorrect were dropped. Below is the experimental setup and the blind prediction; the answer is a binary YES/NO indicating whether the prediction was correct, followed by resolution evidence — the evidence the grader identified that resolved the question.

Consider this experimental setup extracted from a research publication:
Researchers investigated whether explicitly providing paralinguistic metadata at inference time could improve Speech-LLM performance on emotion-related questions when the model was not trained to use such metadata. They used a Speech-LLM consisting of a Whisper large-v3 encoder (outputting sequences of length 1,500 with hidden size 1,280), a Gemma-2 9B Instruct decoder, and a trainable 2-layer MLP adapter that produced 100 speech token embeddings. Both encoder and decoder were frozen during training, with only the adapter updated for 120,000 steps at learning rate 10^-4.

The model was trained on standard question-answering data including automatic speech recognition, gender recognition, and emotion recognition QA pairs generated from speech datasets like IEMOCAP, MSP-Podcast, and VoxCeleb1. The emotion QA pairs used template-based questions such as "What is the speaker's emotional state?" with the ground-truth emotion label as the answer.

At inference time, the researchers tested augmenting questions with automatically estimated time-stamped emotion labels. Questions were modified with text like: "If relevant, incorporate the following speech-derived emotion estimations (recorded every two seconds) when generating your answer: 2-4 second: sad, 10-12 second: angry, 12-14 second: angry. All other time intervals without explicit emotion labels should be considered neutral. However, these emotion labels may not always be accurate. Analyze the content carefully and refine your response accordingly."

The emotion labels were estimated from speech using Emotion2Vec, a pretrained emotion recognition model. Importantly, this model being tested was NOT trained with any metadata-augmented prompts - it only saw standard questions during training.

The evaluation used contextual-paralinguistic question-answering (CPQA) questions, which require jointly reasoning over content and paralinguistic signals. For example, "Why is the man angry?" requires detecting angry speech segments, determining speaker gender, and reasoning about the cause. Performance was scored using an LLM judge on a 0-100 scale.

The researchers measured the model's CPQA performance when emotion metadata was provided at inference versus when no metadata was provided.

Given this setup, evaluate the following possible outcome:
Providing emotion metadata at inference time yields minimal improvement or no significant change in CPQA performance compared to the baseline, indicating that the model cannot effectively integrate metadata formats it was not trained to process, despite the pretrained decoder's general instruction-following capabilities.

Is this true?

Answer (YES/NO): NO